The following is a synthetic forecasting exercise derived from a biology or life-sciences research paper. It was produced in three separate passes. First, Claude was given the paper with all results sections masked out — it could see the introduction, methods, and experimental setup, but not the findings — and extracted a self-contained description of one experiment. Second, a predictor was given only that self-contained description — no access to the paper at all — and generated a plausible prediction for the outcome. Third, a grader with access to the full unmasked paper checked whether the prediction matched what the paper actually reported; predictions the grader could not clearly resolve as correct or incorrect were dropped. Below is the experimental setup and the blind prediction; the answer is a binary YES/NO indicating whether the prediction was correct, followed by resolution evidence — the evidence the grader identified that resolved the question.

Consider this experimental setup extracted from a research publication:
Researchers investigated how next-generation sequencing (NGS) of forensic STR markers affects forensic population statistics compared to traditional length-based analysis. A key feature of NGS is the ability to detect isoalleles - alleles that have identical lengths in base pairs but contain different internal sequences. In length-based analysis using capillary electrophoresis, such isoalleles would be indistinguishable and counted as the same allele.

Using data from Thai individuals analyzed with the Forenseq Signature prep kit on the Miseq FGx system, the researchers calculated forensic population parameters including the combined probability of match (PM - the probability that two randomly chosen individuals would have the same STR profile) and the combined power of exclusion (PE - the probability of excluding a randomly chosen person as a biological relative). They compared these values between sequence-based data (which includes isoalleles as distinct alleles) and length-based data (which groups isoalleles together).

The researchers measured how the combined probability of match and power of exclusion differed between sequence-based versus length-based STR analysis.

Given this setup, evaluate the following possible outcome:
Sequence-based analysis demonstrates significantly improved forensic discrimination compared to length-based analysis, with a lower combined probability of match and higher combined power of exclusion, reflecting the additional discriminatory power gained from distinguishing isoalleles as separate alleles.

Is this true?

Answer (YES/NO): YES